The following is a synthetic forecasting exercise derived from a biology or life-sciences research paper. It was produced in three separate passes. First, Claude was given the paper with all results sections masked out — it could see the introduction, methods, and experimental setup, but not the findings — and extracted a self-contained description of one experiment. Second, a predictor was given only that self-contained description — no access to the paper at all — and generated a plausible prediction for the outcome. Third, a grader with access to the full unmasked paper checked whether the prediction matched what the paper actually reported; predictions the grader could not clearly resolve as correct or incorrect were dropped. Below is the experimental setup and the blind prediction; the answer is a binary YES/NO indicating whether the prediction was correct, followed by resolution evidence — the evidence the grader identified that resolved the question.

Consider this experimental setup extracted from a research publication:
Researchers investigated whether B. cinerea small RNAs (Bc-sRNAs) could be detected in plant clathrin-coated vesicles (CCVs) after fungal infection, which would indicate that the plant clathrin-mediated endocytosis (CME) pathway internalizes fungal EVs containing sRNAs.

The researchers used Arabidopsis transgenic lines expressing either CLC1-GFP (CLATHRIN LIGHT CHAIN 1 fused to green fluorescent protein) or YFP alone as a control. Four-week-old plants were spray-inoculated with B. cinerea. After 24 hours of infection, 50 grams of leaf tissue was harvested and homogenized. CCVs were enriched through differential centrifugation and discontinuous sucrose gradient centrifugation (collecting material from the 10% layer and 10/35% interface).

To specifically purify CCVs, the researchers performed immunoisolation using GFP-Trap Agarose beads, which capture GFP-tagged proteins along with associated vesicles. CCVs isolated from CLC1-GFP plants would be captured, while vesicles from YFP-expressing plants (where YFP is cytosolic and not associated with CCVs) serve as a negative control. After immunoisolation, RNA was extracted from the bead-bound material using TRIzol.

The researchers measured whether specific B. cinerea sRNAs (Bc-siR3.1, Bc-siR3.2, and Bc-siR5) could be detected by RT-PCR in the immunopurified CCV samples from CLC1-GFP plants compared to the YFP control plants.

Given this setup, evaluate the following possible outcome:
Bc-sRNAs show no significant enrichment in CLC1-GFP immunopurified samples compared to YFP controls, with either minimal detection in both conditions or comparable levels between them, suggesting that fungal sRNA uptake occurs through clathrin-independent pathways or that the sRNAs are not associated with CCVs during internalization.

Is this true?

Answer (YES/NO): NO